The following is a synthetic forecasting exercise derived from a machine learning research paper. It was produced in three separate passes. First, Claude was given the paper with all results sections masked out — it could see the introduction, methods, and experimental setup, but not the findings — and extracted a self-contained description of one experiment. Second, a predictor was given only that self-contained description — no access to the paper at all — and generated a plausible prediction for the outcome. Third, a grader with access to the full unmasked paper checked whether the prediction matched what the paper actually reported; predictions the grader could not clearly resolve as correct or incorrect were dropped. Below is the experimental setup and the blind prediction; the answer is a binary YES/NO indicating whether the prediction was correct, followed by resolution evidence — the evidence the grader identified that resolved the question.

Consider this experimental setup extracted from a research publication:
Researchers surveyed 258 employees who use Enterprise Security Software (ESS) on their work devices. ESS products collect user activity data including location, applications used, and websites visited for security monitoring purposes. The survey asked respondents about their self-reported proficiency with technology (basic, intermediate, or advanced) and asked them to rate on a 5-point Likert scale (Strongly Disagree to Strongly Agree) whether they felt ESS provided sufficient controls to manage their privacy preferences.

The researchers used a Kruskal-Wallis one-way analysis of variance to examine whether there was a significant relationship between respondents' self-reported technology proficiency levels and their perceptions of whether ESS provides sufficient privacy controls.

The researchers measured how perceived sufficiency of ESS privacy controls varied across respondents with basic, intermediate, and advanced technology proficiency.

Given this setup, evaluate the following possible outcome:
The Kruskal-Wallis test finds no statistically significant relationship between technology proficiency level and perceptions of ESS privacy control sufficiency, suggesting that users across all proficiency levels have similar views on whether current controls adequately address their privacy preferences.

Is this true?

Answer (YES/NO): NO